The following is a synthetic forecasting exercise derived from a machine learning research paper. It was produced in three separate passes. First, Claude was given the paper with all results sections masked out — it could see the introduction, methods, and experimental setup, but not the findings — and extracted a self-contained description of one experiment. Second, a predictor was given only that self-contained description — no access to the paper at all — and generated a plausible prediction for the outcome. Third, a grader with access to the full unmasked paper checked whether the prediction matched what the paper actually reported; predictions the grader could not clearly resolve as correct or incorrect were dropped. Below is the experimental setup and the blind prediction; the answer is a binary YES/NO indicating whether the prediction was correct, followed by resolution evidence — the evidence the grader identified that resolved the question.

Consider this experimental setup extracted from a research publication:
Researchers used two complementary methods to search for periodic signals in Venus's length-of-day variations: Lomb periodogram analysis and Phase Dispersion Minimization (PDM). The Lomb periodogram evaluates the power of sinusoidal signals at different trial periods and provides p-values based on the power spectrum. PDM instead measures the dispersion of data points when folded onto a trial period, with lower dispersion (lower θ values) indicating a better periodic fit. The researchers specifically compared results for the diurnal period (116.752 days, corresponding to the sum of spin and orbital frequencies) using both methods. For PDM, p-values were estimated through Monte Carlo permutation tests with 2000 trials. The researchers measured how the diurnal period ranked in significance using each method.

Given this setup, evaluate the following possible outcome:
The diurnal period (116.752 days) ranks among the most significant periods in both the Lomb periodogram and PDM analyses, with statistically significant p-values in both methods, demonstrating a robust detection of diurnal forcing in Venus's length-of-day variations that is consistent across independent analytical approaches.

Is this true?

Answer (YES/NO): NO